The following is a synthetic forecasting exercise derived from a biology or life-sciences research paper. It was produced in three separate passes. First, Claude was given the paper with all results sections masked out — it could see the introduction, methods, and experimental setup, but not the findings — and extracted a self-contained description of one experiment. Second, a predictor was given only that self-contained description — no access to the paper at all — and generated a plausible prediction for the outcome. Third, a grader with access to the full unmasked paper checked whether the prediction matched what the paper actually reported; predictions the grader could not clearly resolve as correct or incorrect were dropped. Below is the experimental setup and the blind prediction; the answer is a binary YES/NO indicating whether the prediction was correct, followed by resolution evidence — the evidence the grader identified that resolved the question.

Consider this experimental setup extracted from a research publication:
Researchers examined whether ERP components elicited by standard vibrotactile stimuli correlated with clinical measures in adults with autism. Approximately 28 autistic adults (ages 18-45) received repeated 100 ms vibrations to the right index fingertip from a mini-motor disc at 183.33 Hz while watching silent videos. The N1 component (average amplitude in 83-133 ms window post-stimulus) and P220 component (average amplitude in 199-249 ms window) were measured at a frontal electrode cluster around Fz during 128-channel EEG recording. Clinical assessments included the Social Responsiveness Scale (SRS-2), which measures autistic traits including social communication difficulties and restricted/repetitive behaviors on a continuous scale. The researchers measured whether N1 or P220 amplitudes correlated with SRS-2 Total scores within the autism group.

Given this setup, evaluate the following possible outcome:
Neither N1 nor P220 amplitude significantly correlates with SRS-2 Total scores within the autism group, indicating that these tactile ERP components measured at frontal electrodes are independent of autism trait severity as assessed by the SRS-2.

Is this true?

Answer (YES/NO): YES